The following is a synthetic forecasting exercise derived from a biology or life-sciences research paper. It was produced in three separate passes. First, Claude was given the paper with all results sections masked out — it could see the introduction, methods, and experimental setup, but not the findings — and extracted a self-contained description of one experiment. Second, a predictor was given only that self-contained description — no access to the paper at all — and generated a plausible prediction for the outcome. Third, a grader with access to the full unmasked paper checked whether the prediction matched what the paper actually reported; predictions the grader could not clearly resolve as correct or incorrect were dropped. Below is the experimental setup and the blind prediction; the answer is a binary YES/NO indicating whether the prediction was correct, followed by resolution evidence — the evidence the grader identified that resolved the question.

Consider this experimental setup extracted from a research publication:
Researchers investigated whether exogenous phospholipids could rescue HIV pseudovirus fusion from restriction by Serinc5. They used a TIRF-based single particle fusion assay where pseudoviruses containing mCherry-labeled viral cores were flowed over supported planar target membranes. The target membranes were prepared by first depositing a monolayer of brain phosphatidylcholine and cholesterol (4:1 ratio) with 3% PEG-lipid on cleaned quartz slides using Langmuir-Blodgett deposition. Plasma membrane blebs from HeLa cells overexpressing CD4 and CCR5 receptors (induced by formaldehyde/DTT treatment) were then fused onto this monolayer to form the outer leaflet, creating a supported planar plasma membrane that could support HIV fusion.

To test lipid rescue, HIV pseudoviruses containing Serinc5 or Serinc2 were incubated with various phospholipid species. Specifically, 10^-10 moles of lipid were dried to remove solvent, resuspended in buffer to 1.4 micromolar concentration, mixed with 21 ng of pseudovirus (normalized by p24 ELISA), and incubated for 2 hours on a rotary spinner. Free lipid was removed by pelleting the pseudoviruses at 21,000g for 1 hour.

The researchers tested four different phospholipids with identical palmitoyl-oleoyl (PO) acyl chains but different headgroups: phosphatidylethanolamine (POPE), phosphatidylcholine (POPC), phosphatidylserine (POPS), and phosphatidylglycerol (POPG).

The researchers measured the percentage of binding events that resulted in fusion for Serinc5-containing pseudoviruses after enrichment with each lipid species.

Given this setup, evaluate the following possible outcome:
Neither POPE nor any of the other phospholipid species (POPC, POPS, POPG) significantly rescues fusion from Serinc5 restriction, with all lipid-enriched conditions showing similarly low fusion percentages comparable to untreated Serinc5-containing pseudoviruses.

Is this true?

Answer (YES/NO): NO